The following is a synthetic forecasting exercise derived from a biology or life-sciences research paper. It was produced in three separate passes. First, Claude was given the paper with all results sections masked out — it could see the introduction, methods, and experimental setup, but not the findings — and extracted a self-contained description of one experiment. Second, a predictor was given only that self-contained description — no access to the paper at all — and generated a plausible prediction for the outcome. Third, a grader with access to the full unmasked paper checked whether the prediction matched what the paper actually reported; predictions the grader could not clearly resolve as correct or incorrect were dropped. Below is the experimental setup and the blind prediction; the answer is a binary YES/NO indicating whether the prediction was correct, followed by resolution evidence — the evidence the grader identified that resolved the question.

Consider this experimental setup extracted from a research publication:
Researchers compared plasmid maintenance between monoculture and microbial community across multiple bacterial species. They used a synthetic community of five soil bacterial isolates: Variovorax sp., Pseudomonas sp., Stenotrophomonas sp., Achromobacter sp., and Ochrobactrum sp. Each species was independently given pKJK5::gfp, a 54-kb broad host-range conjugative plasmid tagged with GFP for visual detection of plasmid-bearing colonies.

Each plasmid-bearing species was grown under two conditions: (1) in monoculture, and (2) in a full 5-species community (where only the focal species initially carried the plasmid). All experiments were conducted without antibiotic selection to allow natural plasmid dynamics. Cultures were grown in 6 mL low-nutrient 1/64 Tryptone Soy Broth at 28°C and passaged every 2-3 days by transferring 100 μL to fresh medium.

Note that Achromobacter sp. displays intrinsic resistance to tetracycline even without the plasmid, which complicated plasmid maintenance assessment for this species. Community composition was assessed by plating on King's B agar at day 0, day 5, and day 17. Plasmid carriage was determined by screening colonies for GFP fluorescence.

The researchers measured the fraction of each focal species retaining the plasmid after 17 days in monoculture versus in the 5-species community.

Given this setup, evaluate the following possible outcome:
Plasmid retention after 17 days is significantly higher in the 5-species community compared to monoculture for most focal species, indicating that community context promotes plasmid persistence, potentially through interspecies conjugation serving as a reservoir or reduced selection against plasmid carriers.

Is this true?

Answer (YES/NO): NO